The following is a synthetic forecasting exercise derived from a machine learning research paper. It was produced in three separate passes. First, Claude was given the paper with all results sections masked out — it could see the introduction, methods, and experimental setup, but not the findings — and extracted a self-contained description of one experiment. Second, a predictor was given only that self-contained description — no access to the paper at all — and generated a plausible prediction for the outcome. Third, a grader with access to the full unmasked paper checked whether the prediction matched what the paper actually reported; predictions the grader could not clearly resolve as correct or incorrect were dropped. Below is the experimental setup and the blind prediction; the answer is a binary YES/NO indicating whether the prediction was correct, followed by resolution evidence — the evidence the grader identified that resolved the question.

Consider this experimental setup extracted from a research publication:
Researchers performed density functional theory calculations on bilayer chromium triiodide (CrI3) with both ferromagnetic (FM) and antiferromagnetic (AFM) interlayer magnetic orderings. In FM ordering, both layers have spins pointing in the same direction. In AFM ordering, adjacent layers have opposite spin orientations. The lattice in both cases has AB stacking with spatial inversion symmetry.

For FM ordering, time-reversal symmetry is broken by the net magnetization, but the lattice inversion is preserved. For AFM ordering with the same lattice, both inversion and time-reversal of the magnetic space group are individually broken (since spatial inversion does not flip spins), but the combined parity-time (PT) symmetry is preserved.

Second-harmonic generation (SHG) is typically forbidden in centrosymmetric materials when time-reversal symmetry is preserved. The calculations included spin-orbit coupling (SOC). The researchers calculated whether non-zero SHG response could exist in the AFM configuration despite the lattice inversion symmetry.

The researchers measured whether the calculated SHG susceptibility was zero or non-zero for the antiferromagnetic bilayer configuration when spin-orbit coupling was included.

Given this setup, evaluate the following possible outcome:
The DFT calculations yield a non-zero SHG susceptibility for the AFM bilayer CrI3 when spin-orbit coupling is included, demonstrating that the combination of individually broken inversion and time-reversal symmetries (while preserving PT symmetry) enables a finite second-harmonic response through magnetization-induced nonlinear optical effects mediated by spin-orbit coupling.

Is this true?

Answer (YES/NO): YES